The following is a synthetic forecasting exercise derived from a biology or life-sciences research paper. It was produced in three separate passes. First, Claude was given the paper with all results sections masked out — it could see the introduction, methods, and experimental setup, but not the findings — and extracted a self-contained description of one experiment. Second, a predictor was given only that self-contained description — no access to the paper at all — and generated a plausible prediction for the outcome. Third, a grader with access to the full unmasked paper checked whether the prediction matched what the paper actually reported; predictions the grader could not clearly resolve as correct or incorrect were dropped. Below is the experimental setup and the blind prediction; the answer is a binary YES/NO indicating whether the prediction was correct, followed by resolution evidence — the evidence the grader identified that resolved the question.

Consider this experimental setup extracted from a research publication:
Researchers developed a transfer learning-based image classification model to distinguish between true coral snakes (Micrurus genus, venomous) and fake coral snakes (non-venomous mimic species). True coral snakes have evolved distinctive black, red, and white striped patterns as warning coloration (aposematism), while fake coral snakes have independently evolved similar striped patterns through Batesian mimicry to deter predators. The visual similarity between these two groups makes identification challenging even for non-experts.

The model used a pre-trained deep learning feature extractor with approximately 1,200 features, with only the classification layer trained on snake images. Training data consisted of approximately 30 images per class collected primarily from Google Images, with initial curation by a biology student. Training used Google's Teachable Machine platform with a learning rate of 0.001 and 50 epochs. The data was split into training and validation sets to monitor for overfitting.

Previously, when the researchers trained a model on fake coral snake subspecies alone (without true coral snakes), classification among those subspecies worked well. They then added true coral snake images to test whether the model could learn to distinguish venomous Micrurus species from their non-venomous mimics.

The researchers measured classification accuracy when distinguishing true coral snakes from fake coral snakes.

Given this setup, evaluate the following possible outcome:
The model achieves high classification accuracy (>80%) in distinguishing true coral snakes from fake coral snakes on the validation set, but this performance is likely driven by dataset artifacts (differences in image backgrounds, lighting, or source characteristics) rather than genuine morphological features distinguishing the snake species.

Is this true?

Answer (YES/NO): NO